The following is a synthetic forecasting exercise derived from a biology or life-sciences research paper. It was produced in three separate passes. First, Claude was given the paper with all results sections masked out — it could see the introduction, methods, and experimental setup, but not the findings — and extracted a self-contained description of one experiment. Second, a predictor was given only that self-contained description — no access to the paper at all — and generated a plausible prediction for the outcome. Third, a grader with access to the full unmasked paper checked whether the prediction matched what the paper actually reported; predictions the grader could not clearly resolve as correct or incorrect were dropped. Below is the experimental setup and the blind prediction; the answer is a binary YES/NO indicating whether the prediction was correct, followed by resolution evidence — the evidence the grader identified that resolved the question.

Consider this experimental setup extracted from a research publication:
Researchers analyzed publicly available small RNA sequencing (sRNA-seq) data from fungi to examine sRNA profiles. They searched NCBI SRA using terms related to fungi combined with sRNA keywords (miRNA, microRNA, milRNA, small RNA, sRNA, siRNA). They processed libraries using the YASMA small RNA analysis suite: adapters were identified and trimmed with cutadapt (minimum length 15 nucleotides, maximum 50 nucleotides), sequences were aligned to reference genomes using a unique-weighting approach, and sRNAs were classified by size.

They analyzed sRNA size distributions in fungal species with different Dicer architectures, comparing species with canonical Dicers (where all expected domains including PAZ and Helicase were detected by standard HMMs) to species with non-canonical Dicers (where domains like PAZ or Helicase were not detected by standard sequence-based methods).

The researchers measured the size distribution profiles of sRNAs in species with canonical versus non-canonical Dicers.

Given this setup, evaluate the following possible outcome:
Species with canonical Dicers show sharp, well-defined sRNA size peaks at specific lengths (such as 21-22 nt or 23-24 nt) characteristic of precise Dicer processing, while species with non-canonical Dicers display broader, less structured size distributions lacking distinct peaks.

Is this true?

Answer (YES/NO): NO